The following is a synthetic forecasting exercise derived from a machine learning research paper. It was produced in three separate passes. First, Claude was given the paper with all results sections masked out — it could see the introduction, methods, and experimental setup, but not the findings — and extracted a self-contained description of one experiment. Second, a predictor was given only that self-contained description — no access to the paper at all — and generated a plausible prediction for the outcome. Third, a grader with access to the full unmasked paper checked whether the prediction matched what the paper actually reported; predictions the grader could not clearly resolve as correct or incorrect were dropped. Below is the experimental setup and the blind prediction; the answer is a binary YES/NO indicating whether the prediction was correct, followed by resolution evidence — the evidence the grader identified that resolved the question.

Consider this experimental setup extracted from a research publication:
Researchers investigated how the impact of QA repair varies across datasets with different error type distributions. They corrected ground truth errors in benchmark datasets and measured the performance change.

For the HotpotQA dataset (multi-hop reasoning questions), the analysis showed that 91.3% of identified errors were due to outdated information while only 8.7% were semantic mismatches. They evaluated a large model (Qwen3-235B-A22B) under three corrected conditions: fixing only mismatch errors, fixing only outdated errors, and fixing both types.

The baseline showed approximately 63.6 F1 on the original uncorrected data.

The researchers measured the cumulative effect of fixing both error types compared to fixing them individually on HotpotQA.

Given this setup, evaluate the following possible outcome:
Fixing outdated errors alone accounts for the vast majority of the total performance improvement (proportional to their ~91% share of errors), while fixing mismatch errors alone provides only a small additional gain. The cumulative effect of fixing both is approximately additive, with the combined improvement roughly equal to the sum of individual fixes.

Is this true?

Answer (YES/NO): NO